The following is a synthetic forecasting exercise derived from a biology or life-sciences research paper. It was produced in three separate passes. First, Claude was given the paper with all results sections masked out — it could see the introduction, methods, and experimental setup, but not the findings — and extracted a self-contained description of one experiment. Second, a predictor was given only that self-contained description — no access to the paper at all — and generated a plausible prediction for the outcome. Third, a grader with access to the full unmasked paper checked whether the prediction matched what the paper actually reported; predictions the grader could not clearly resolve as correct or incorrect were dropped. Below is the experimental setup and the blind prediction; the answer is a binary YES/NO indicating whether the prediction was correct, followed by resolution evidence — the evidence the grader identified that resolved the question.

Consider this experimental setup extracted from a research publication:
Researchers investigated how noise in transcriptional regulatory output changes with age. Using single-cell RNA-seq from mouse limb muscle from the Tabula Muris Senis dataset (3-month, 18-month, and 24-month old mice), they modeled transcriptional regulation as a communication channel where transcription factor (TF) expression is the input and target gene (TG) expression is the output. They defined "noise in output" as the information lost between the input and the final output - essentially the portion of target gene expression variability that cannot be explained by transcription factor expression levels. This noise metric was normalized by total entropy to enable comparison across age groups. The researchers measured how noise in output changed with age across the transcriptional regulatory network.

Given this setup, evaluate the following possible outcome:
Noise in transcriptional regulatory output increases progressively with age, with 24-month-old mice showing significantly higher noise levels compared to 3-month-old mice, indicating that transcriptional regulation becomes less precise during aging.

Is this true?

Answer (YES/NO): YES